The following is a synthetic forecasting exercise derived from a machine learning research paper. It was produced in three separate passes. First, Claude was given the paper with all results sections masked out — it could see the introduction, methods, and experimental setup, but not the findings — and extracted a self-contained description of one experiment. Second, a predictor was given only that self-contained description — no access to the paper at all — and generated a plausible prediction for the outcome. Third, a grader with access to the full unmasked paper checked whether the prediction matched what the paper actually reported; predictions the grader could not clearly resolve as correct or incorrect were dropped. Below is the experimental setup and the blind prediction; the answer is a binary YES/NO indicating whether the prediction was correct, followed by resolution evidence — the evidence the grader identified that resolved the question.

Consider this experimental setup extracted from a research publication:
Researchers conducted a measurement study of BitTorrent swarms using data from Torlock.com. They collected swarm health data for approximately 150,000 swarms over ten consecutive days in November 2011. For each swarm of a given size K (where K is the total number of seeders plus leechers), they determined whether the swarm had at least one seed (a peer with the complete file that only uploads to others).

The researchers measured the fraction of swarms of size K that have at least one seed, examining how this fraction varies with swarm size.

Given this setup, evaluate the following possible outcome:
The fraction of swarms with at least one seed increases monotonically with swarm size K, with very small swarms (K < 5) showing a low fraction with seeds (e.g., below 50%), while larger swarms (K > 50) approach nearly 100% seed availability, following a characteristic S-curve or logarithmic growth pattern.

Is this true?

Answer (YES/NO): NO